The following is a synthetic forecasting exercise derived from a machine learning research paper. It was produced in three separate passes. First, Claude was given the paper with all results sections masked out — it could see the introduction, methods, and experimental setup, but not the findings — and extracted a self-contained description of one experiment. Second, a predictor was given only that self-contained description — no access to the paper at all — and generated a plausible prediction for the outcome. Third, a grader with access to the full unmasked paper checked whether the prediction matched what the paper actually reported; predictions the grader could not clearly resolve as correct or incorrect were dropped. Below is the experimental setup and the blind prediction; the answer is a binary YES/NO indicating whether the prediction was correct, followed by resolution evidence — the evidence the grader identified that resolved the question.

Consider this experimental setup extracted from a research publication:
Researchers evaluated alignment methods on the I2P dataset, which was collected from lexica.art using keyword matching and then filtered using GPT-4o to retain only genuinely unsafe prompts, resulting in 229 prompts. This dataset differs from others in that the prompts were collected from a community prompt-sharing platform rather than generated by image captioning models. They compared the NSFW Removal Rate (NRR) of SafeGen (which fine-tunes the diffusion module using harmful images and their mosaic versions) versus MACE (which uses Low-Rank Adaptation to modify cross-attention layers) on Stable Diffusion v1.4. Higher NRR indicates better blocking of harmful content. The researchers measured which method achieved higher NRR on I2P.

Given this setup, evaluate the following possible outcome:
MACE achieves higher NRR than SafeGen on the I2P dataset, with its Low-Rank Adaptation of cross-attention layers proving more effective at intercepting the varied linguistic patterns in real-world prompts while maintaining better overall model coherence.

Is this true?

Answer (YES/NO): YES